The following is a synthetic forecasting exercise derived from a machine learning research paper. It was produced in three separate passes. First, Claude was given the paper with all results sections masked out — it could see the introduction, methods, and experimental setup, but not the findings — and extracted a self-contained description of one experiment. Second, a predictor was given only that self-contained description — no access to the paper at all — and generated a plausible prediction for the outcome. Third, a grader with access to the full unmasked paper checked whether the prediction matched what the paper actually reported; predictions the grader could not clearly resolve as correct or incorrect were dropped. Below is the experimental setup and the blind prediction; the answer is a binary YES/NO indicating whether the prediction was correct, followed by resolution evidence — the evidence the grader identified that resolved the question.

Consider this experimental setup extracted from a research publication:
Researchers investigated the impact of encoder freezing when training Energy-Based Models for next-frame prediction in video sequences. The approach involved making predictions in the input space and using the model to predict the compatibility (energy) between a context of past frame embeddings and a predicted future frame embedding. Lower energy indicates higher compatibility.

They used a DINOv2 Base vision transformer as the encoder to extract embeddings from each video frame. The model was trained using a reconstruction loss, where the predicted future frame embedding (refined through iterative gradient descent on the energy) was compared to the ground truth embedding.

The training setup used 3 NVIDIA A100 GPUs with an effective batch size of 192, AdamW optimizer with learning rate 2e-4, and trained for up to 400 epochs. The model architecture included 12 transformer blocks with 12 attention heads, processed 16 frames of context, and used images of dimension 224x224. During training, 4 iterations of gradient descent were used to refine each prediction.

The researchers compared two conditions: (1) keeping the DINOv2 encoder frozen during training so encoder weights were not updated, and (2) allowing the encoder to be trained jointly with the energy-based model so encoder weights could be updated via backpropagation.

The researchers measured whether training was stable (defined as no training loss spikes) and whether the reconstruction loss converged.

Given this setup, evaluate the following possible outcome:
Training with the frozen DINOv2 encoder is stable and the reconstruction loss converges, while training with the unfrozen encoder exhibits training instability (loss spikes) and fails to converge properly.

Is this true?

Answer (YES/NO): NO